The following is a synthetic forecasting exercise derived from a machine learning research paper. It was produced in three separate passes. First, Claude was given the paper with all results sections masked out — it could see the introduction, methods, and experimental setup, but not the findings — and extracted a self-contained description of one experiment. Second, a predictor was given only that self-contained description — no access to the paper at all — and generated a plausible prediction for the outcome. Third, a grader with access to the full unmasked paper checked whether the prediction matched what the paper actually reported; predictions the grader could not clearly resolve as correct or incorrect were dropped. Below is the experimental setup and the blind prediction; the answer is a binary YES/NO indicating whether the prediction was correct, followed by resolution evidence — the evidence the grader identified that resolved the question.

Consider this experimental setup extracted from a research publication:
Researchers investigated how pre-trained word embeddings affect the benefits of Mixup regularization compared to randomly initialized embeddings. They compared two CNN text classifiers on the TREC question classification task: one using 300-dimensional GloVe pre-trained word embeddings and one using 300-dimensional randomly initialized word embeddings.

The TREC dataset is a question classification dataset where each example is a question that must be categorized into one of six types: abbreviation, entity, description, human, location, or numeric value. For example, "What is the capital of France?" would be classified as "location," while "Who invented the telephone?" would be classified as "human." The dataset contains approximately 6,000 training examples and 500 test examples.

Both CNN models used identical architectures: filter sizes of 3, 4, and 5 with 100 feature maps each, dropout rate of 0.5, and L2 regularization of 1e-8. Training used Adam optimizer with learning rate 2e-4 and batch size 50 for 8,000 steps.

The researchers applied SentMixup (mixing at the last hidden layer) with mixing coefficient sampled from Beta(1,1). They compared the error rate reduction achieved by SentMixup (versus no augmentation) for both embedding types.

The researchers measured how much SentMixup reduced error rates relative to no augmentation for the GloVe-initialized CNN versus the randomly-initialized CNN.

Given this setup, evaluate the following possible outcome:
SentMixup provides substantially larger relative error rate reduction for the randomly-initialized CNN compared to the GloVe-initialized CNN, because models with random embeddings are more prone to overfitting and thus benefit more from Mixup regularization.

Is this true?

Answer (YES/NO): NO